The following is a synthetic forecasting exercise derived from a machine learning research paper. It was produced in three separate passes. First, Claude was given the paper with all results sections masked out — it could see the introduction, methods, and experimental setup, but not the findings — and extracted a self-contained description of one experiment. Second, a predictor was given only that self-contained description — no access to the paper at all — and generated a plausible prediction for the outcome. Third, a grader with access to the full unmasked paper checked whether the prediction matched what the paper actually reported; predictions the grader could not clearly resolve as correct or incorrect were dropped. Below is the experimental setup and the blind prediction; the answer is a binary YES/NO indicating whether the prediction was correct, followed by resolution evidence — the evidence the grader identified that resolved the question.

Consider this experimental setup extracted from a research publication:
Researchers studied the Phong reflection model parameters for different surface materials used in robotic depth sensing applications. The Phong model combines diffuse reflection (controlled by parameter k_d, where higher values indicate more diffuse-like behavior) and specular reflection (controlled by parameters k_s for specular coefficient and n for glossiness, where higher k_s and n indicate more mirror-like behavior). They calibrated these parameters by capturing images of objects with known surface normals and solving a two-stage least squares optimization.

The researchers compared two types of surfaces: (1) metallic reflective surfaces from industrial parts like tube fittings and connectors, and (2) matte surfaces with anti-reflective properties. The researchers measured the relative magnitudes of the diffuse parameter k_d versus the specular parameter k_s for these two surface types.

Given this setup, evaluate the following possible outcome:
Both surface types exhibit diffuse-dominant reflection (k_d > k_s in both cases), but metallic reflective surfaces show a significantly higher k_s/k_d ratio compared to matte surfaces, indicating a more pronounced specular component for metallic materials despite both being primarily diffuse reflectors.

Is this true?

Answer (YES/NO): NO